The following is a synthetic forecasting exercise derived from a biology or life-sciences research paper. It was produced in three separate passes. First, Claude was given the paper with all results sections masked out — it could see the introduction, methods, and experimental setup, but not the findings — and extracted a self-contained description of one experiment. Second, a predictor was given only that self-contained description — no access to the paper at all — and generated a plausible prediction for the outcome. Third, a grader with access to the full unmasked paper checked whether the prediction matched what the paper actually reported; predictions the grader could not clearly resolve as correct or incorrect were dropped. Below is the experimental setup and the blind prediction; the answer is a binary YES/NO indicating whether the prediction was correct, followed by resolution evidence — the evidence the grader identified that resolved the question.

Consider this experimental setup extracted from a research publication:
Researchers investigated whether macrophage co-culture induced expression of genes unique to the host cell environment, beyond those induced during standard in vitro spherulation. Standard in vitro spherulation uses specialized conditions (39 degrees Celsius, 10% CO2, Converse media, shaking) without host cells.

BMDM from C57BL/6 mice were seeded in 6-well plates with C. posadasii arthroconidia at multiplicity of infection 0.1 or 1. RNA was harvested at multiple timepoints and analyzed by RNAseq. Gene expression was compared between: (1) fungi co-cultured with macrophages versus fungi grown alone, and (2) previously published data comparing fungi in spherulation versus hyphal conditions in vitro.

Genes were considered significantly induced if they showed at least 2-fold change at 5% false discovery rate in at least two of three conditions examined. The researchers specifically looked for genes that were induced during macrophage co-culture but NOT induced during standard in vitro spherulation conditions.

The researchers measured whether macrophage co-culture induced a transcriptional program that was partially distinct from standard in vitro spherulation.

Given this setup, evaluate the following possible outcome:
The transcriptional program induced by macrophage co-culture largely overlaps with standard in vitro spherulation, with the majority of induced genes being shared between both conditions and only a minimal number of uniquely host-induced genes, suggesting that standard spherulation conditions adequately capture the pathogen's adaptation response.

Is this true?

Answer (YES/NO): NO